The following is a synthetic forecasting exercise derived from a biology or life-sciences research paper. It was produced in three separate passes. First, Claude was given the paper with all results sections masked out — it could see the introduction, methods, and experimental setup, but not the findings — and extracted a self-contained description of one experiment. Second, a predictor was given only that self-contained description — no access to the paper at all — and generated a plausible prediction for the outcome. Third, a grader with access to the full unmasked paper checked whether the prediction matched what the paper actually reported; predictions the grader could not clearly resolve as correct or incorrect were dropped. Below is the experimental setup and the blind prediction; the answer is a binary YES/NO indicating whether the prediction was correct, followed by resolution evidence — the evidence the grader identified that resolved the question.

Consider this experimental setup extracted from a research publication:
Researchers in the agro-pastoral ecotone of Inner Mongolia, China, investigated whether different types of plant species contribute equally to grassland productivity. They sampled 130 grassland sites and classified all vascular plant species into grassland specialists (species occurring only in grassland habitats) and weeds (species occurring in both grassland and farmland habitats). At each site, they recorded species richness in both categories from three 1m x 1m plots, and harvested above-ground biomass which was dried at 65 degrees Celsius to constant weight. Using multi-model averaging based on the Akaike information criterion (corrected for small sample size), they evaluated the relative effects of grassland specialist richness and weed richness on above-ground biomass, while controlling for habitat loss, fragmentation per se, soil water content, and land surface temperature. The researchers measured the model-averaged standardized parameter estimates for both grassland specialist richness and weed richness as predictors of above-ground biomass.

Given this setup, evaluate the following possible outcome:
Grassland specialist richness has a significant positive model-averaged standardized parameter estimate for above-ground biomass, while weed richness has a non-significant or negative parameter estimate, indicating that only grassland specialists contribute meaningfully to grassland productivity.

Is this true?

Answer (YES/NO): NO